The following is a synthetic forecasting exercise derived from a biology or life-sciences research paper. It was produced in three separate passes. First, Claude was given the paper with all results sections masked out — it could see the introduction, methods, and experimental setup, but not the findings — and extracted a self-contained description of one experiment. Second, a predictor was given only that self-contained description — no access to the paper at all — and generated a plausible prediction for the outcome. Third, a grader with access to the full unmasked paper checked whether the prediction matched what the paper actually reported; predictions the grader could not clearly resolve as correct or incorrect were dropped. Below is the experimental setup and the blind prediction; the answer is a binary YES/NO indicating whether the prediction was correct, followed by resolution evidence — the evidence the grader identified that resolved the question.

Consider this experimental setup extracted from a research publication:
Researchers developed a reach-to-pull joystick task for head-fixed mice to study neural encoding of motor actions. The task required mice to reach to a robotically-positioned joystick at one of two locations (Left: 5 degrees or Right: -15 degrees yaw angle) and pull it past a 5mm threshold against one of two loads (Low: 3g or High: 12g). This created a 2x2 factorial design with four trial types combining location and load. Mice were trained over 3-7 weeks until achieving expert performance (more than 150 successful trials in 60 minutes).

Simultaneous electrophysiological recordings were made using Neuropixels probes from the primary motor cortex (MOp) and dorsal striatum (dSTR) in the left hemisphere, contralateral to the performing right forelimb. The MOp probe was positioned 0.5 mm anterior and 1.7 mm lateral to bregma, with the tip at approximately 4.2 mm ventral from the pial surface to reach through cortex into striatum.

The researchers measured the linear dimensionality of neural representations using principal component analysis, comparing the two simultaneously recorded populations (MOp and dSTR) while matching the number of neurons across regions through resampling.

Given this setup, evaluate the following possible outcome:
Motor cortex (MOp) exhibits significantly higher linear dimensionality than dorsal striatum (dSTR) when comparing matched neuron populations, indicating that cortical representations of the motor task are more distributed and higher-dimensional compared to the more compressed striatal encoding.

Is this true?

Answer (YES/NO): NO